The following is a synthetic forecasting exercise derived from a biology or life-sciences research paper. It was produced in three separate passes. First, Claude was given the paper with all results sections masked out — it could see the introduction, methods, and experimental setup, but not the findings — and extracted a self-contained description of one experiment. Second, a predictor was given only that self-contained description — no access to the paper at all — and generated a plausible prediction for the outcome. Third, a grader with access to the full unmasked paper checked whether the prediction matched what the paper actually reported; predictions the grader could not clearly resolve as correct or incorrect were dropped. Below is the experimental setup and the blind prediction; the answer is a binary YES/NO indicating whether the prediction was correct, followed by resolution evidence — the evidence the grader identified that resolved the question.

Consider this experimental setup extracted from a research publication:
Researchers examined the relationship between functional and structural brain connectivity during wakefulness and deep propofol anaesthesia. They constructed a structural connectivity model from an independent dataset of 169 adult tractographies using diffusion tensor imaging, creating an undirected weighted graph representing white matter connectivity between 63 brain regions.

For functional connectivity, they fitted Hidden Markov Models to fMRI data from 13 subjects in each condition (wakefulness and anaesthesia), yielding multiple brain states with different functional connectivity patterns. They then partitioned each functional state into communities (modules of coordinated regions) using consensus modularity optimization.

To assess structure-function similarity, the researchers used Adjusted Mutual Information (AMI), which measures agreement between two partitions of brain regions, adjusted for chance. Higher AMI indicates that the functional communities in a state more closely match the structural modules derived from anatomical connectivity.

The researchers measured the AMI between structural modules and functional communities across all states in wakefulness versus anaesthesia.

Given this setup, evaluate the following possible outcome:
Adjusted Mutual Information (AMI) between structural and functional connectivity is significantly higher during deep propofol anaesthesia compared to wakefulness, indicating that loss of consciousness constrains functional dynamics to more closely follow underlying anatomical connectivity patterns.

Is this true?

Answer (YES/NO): YES